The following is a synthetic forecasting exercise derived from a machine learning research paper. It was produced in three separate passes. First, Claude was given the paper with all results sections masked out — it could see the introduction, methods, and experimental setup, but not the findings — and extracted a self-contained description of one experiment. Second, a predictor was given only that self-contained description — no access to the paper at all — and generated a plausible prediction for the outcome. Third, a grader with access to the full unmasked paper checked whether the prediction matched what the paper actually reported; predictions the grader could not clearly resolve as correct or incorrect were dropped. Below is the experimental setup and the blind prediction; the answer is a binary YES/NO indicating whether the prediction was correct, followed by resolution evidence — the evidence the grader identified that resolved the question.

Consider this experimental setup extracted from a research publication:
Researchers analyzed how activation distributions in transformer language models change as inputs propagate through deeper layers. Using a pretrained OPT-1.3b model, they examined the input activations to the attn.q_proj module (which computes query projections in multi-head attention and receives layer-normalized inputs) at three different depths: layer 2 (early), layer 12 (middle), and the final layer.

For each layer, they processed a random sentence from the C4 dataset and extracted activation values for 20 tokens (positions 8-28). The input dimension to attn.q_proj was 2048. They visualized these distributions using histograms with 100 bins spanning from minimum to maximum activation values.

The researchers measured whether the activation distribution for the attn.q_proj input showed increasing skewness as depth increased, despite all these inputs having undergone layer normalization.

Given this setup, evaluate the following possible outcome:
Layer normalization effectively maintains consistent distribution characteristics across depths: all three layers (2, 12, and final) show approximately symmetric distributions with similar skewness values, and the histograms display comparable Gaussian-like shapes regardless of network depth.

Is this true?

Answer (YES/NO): NO